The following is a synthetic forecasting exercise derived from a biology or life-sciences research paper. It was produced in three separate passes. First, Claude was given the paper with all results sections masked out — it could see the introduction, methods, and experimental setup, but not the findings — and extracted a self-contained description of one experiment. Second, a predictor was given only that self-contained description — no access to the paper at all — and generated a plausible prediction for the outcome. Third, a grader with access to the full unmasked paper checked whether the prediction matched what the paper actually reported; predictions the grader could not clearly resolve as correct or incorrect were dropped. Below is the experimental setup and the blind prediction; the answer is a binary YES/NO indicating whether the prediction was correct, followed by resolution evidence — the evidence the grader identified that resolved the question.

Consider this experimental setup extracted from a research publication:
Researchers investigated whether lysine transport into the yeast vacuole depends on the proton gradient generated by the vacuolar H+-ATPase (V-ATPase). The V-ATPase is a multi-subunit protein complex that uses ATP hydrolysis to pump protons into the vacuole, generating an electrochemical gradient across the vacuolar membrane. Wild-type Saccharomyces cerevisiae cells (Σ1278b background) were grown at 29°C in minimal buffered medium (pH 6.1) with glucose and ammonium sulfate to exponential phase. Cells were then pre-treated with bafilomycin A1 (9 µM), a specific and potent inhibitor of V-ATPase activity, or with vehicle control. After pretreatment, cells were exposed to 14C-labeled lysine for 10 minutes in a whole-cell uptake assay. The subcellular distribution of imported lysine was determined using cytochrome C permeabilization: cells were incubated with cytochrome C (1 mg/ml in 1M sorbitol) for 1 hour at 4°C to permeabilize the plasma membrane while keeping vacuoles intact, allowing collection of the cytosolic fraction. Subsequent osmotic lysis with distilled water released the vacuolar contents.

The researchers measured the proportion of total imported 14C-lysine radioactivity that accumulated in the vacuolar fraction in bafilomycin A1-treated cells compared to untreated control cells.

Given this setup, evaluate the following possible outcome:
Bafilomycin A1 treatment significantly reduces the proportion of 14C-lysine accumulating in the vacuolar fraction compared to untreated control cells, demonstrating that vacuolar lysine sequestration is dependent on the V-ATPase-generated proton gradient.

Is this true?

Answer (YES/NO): YES